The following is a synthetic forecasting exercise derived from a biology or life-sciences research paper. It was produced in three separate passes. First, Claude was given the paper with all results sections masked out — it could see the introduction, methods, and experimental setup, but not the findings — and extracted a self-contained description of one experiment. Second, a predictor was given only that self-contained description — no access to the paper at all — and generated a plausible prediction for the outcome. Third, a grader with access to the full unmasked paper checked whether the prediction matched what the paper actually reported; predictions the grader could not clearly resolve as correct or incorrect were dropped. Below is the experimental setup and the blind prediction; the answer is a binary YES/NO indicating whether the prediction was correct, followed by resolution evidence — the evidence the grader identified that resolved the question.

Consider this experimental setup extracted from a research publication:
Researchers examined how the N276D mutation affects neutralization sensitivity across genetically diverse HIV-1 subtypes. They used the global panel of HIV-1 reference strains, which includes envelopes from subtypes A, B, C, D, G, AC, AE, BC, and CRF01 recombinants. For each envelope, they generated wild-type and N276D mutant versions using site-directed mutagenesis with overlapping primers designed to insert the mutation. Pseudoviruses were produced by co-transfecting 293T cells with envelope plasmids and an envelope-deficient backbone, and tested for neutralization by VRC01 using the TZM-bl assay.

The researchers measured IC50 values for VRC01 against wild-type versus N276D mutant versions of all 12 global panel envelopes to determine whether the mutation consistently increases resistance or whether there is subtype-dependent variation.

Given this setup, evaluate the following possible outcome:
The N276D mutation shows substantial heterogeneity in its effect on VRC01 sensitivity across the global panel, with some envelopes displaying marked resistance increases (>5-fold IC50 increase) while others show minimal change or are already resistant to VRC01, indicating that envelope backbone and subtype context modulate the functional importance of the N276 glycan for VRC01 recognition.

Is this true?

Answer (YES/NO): NO